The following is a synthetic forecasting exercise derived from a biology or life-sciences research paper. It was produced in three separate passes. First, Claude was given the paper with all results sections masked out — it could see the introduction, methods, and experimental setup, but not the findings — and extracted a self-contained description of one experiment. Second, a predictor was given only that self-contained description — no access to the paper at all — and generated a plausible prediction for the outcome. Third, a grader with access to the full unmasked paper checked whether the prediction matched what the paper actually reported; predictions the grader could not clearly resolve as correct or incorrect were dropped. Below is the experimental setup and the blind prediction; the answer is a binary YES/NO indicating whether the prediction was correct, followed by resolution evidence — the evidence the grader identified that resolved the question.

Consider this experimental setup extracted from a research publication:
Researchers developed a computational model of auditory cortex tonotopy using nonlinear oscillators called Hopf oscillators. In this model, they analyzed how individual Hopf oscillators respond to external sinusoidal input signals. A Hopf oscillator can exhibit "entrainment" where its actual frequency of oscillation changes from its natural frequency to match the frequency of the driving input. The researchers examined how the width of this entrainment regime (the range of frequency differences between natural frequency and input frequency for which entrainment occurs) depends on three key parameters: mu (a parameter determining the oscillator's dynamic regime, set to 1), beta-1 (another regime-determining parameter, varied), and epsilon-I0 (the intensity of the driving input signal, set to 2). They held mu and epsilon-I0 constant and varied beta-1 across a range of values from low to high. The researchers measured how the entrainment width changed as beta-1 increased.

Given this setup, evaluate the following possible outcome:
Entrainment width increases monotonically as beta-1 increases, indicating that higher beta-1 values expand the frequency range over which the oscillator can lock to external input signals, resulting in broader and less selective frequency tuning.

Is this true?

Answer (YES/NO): YES